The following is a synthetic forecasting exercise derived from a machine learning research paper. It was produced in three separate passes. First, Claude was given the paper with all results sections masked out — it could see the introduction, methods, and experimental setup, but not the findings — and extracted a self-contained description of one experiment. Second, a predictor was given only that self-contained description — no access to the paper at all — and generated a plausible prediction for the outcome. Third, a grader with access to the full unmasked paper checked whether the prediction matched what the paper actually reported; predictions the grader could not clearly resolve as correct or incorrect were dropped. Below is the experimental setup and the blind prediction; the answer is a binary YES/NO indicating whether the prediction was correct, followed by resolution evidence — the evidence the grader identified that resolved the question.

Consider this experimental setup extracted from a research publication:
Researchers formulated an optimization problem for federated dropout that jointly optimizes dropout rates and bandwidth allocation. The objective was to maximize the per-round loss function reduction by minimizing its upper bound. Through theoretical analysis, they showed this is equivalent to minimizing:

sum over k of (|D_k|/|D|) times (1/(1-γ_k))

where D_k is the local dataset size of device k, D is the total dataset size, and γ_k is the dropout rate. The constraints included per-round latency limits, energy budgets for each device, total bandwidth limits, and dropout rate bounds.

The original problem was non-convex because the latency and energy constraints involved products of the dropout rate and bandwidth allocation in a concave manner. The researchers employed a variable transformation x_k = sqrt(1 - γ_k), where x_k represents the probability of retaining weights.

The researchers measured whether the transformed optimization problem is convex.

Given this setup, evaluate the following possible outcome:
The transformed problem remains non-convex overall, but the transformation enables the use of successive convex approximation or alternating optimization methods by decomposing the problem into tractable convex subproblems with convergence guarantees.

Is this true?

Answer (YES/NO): NO